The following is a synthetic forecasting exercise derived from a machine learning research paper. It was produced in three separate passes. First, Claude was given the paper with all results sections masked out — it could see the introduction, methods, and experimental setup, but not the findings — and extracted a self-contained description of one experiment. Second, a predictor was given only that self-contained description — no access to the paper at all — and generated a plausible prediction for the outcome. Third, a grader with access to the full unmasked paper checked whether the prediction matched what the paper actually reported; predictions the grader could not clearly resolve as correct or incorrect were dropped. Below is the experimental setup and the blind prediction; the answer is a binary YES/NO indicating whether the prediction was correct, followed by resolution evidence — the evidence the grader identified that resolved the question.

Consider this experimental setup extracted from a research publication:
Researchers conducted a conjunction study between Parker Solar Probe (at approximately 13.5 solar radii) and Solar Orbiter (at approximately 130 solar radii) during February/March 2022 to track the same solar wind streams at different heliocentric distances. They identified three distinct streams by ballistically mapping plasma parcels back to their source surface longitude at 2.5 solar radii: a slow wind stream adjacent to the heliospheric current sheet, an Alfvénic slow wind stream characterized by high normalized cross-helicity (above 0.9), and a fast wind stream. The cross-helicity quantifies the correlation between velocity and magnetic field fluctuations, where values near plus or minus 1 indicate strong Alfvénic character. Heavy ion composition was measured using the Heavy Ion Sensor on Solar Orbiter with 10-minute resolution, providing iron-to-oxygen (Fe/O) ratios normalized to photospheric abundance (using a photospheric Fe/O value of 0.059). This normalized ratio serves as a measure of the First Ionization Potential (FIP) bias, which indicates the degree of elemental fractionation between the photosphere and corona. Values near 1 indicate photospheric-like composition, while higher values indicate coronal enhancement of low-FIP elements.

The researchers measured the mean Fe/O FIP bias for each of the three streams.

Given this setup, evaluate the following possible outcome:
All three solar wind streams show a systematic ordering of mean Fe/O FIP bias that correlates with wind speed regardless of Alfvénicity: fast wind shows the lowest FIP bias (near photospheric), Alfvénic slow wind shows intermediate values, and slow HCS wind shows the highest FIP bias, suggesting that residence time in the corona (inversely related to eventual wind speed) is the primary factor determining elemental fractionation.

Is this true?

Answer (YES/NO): NO